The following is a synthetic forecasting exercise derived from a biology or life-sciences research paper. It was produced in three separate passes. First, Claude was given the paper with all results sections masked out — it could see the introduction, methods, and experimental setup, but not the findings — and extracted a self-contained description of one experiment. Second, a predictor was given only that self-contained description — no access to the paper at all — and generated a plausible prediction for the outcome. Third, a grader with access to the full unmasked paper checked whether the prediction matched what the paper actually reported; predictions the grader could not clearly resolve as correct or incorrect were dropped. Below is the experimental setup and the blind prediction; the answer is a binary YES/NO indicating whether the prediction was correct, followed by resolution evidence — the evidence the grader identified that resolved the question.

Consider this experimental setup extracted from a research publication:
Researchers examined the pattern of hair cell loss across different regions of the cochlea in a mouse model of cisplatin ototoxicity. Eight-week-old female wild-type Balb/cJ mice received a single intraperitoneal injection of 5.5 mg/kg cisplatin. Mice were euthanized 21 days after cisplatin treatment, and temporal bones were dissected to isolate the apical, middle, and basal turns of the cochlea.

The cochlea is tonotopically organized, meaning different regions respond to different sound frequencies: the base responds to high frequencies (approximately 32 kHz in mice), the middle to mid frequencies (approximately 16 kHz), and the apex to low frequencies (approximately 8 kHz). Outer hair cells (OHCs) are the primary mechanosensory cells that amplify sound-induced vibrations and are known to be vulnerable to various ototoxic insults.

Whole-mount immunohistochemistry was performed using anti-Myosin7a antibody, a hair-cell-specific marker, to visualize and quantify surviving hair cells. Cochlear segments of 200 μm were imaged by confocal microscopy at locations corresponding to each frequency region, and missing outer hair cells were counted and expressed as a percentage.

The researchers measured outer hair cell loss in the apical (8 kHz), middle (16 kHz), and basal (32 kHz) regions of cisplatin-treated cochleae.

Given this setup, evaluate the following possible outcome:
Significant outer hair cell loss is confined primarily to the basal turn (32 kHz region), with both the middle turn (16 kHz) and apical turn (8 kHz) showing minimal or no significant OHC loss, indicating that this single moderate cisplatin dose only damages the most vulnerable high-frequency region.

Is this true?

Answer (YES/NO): NO